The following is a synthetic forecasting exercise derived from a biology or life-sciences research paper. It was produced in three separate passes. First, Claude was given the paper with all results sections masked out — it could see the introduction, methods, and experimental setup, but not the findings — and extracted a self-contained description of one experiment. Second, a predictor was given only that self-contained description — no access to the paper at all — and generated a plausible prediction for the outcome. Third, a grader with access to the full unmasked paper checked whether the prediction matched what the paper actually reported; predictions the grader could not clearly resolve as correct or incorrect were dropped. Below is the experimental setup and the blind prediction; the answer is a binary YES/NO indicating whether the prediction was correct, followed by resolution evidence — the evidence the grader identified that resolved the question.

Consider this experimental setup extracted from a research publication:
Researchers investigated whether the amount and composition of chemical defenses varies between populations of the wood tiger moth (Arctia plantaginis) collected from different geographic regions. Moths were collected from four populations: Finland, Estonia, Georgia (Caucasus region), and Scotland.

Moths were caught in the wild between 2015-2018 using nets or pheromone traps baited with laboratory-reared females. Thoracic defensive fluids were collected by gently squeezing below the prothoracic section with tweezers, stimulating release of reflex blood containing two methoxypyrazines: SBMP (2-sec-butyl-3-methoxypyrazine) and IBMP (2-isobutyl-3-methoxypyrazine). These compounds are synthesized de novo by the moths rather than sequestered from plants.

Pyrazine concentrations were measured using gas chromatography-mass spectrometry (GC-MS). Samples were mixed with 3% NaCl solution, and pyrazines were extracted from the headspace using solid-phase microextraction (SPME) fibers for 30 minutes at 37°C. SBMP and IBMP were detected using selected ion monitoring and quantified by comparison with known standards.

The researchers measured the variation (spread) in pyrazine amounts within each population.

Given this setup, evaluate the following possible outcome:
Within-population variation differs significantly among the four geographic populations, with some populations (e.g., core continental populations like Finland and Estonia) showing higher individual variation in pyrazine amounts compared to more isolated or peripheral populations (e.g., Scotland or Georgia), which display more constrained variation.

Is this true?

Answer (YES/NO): YES